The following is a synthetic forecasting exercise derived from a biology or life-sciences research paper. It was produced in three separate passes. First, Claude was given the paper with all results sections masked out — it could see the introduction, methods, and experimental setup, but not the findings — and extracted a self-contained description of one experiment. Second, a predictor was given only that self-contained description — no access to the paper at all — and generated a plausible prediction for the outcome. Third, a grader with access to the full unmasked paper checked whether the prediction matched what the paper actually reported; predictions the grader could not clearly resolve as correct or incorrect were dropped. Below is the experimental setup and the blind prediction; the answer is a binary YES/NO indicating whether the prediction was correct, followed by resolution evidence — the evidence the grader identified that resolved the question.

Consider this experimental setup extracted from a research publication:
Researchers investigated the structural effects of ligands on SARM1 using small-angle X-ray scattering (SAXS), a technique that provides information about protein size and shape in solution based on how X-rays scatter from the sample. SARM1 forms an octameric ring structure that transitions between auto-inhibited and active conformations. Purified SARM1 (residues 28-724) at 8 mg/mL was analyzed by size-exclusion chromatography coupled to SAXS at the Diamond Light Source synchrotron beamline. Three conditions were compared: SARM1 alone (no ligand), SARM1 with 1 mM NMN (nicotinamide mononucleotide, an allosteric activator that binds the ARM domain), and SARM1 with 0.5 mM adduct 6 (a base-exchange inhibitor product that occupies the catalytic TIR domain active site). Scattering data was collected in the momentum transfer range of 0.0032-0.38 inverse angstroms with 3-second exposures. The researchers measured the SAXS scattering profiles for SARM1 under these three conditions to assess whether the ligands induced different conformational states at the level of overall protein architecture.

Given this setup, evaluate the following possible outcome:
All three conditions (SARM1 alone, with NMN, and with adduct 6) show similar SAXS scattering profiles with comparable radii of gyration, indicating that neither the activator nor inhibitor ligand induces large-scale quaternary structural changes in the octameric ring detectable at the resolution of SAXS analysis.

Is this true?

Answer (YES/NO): NO